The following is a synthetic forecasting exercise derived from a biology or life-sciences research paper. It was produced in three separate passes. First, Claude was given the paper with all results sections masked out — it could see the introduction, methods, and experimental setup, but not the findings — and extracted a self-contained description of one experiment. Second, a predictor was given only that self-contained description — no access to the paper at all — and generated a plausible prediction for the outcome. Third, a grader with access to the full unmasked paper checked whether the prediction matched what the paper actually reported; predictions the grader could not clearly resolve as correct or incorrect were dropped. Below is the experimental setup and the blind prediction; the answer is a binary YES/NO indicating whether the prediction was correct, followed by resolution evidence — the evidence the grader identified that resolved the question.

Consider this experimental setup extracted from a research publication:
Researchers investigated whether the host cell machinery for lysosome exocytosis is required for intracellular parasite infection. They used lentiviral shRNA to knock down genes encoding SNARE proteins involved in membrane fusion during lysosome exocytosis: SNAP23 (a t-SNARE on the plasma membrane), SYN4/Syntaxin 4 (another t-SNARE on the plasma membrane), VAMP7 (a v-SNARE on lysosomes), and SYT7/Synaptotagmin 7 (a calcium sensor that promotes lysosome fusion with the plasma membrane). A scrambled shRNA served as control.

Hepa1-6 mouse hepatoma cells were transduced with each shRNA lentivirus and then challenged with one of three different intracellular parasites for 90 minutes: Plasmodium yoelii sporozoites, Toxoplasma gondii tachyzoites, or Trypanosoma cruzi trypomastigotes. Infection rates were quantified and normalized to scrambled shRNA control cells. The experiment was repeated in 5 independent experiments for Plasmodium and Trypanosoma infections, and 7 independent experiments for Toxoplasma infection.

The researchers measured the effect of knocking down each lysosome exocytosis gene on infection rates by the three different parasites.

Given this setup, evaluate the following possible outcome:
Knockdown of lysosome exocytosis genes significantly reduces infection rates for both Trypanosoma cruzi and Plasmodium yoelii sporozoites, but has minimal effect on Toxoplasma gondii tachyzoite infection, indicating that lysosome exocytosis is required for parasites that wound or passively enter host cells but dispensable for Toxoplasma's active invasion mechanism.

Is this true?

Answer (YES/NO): YES